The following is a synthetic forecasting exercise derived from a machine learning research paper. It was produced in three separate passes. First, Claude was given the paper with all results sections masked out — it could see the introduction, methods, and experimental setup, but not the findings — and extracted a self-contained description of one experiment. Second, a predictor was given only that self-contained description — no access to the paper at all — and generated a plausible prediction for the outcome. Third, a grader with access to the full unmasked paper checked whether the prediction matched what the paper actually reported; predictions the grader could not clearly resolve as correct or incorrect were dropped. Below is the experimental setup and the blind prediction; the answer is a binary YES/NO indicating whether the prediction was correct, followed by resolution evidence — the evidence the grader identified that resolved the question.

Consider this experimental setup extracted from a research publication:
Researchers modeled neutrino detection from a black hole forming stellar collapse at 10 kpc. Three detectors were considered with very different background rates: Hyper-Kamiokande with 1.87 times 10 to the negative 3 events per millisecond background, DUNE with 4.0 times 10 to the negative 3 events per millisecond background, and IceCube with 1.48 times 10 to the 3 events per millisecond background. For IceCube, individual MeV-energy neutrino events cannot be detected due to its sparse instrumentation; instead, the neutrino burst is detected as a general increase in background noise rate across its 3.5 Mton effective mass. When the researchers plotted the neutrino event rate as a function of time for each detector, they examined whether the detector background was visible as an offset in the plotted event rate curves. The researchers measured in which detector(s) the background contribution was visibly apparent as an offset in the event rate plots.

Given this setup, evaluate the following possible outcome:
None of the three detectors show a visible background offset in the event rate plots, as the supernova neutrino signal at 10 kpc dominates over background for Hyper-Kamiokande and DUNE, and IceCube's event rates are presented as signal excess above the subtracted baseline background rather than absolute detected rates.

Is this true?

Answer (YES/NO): NO